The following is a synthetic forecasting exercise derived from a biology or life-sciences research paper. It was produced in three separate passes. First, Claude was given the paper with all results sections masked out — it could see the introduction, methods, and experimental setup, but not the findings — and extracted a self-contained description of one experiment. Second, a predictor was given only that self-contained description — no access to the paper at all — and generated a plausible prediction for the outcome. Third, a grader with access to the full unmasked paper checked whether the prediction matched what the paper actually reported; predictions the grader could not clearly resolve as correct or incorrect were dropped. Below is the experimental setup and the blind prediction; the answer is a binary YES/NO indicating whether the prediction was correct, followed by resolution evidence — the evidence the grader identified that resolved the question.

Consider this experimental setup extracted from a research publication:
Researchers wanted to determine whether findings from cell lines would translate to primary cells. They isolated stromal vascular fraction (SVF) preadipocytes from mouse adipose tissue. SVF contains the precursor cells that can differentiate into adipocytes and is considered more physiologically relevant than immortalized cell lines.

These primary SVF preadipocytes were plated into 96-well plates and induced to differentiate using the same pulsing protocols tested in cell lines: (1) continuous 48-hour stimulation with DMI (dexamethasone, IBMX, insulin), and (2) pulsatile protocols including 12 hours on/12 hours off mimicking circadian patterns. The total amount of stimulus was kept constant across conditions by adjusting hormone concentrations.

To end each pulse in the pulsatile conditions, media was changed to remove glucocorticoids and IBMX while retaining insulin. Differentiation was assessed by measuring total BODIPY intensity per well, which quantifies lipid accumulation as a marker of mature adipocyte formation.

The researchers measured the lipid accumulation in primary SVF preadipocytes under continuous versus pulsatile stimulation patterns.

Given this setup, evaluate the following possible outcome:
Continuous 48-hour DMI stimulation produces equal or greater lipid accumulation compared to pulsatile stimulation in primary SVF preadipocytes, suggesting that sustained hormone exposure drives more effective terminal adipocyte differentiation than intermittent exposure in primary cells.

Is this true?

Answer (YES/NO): YES